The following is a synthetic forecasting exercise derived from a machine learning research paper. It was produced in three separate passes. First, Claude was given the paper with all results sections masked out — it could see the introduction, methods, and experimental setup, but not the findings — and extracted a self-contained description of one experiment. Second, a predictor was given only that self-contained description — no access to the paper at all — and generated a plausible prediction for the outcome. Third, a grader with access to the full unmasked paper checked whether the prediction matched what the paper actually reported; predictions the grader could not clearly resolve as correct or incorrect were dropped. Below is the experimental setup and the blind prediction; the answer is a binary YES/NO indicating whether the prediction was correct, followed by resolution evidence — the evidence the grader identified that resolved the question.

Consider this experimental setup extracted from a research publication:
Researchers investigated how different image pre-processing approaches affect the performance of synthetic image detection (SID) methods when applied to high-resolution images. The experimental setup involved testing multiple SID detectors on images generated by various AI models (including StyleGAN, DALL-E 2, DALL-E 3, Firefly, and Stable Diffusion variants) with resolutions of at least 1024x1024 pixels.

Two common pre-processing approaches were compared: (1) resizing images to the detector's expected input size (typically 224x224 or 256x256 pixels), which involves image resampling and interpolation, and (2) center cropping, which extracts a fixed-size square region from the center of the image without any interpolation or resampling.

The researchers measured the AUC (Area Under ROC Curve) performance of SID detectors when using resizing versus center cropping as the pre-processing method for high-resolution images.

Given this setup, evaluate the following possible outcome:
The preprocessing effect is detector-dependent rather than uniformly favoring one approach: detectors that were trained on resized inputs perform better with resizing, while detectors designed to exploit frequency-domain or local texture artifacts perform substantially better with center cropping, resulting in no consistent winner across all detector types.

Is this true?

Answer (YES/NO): NO